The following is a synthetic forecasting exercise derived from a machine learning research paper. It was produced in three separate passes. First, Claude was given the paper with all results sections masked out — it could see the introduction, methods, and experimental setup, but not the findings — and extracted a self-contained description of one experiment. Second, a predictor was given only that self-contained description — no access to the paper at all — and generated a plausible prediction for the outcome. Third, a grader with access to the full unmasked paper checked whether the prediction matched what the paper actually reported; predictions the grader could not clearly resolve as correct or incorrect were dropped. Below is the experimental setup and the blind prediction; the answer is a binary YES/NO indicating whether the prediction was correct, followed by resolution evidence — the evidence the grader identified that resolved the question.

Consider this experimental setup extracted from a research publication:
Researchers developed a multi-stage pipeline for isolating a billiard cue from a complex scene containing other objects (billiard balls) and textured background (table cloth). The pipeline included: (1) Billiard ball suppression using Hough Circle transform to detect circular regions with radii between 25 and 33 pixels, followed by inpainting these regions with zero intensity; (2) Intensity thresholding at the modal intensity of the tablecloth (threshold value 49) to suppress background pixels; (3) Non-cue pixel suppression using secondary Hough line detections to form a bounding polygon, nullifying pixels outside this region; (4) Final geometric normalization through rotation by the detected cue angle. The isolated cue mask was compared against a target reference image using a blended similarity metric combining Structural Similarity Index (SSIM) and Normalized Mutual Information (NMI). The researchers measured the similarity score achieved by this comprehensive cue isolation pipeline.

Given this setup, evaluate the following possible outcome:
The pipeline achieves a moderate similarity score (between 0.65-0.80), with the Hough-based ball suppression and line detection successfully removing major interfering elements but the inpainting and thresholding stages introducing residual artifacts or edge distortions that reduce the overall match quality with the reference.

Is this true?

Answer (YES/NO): NO